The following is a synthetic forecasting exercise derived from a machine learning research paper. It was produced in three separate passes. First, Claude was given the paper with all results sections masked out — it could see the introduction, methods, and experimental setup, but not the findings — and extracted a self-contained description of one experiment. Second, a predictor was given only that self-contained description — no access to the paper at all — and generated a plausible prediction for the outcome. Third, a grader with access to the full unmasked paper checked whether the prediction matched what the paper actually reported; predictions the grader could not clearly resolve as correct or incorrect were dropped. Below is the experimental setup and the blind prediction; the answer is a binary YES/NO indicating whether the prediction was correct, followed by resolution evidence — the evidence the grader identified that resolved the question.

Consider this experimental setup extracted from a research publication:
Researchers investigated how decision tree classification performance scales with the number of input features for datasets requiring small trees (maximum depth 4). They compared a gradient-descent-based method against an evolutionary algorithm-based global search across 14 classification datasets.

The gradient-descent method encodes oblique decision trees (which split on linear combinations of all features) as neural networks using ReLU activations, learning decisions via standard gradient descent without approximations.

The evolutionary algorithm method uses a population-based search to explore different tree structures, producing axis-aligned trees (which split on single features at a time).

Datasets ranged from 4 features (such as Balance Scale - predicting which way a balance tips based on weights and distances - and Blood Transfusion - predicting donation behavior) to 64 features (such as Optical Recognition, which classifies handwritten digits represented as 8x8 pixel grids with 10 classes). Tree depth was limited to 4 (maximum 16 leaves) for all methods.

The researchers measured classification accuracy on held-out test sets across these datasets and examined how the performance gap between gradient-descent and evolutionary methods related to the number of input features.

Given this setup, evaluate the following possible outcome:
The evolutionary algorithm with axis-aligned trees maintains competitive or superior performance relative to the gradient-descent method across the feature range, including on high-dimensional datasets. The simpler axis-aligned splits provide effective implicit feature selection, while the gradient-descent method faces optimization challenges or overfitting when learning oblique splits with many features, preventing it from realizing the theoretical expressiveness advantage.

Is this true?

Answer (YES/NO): NO